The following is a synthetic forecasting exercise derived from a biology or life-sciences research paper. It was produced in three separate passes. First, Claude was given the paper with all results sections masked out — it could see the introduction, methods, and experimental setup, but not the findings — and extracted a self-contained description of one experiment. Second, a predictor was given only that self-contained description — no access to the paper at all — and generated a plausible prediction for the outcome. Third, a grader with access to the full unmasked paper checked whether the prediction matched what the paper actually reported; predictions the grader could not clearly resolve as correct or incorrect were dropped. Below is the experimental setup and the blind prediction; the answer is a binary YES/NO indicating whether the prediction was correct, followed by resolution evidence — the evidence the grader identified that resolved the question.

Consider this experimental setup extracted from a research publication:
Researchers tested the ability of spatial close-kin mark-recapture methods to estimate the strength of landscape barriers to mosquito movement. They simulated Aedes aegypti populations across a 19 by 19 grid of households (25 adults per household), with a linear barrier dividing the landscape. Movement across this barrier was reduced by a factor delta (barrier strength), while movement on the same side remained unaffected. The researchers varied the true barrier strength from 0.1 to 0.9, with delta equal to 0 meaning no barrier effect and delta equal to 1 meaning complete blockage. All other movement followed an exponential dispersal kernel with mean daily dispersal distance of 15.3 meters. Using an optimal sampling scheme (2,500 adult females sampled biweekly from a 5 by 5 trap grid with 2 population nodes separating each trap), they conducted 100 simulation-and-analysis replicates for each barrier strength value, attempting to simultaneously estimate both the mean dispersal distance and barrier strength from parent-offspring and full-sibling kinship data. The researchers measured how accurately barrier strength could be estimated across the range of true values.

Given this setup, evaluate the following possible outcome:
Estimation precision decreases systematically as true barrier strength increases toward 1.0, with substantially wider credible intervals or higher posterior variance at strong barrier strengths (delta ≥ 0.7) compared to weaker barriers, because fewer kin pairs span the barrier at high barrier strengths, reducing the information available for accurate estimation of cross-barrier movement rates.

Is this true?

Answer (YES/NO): NO